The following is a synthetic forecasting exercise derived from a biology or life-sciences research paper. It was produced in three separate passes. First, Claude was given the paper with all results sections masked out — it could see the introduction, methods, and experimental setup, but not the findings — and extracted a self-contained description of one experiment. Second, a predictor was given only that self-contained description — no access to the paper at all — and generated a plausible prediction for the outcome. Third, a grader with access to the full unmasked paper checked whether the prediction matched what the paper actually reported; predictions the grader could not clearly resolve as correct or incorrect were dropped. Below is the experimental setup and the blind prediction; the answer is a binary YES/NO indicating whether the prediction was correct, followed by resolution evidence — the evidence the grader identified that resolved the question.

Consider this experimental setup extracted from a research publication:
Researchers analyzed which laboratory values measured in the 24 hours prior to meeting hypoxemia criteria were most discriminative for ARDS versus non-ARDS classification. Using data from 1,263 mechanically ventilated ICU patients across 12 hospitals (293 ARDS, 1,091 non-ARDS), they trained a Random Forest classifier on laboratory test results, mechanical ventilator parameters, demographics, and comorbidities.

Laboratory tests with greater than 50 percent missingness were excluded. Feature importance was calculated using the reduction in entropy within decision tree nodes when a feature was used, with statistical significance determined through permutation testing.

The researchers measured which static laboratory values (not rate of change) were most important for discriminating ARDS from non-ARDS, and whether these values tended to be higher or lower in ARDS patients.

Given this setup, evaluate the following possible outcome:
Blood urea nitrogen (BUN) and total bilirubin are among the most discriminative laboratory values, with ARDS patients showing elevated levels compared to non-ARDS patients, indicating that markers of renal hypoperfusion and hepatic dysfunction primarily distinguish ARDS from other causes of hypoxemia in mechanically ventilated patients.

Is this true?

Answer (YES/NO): NO